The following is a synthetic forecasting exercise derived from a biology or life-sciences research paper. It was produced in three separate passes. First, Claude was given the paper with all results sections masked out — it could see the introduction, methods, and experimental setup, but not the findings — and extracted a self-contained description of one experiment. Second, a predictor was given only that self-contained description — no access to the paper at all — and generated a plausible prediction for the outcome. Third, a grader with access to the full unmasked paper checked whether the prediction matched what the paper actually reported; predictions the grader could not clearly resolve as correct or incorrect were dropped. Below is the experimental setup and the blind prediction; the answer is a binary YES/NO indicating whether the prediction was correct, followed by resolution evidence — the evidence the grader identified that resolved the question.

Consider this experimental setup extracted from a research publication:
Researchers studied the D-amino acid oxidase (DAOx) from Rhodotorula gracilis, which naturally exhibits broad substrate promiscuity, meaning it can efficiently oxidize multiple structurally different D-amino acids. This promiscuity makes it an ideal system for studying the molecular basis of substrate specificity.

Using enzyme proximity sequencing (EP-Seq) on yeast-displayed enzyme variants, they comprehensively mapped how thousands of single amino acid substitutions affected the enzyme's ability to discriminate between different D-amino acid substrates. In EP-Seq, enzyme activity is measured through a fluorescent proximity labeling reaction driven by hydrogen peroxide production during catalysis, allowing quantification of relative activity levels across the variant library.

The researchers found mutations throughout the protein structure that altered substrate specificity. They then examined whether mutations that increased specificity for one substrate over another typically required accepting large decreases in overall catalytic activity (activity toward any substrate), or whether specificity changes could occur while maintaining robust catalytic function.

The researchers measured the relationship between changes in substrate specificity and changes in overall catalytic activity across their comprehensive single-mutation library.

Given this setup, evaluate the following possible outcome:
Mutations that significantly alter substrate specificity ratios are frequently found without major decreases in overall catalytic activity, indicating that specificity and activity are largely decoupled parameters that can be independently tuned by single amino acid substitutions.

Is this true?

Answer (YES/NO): YES